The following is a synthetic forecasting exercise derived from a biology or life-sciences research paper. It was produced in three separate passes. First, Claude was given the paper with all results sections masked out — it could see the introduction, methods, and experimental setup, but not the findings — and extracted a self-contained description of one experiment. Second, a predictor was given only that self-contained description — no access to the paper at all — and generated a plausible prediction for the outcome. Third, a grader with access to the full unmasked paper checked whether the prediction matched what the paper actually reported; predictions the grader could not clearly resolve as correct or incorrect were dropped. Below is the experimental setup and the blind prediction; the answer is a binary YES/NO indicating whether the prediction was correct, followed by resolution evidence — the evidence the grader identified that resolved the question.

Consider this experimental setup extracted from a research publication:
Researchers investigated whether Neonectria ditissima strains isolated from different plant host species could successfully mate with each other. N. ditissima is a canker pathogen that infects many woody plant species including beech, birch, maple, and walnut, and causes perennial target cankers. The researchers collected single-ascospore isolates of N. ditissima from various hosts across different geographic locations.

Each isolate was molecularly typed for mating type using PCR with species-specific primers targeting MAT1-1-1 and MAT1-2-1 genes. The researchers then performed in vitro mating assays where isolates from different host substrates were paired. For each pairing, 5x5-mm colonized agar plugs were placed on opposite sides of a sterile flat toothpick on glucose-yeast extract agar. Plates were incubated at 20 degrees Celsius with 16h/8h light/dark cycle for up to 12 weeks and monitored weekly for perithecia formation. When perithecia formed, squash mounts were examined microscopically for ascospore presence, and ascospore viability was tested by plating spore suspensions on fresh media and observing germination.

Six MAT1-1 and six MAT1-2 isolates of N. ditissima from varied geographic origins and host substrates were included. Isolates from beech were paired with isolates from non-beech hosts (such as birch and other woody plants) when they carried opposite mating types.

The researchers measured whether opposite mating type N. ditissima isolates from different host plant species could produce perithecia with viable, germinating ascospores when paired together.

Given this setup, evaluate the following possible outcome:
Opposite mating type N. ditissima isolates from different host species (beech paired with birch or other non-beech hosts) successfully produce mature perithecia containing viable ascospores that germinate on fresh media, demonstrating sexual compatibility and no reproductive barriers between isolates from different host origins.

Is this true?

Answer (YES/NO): YES